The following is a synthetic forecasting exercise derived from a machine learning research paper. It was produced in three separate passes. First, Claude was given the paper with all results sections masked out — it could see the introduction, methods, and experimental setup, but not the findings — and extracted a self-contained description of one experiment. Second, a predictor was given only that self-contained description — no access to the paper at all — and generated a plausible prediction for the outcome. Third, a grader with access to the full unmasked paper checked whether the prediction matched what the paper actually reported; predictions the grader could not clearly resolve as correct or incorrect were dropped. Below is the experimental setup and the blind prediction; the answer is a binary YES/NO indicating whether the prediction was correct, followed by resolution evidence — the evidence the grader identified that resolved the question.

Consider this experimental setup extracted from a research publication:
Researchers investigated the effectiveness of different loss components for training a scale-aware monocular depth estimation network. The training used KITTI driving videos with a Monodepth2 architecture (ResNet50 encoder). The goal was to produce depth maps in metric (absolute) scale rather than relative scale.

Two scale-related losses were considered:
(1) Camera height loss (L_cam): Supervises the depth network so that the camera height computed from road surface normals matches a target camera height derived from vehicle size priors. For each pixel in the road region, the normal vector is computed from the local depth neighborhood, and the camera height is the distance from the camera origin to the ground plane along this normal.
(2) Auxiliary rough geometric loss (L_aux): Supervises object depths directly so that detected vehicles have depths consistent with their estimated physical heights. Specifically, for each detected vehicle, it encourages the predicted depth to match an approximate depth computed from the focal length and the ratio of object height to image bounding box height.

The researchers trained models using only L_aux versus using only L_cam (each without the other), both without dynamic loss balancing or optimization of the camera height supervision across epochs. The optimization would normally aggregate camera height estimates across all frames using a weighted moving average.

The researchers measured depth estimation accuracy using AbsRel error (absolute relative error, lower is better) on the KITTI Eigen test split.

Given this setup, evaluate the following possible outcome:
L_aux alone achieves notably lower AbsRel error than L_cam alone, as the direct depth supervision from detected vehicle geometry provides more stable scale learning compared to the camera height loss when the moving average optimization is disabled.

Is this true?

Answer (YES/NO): NO